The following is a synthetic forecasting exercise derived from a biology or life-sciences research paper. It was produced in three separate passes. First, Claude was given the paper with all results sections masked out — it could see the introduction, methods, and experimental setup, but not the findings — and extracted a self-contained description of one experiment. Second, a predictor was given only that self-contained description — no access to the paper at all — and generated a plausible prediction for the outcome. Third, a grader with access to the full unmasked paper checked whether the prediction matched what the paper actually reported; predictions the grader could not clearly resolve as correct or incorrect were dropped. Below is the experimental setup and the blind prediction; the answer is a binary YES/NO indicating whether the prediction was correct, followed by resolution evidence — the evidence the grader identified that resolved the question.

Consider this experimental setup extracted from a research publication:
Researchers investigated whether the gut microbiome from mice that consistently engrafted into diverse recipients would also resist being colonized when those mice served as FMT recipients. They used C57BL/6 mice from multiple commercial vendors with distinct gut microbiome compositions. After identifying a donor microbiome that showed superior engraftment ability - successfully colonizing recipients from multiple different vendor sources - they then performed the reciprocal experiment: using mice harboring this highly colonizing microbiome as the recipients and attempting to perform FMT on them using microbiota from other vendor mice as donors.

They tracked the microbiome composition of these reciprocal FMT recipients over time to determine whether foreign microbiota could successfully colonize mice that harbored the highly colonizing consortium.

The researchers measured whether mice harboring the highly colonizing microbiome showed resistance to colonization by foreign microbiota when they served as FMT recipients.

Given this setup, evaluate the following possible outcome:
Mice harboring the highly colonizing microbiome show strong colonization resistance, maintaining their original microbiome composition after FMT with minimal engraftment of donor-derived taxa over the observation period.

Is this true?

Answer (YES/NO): YES